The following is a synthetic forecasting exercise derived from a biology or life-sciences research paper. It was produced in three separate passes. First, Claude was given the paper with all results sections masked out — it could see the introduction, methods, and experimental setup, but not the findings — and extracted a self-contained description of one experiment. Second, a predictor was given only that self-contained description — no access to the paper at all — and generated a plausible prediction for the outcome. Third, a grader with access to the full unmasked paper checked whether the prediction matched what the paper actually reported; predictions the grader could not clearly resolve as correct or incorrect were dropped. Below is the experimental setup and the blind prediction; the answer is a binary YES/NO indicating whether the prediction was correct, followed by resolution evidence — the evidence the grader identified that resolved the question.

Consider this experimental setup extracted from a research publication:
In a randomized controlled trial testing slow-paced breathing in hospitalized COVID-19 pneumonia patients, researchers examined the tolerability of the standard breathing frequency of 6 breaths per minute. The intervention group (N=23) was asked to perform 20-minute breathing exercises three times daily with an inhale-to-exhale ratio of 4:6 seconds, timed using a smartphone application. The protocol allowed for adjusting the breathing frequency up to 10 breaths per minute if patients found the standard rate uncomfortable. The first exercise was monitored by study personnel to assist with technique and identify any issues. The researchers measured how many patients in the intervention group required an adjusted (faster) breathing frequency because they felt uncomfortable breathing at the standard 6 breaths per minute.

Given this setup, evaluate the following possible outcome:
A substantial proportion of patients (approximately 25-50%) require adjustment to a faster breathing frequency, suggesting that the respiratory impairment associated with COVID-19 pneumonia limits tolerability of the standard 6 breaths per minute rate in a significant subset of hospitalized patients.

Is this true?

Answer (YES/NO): YES